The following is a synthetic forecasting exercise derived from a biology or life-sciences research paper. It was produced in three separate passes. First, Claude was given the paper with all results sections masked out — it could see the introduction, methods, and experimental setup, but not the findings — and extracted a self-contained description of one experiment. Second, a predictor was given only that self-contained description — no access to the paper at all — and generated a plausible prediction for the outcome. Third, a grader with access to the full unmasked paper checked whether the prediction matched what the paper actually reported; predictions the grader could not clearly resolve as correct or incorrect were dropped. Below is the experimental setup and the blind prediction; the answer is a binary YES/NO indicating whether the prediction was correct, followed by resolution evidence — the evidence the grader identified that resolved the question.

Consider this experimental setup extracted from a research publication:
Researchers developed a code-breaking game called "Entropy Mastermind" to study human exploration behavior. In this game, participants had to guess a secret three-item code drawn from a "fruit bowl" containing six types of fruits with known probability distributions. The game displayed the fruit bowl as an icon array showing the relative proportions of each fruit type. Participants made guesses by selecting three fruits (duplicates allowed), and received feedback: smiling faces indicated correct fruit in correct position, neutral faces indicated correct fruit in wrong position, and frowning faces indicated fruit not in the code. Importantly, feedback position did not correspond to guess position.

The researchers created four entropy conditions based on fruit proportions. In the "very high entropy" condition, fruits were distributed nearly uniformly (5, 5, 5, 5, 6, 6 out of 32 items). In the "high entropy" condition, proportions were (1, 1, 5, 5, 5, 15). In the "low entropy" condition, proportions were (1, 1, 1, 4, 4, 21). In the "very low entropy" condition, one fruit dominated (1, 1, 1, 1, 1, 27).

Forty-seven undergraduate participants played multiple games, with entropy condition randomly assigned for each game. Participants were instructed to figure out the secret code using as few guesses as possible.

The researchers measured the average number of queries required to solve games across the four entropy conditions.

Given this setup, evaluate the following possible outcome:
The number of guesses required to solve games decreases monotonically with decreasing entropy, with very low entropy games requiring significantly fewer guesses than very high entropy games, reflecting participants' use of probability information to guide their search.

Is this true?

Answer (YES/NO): YES